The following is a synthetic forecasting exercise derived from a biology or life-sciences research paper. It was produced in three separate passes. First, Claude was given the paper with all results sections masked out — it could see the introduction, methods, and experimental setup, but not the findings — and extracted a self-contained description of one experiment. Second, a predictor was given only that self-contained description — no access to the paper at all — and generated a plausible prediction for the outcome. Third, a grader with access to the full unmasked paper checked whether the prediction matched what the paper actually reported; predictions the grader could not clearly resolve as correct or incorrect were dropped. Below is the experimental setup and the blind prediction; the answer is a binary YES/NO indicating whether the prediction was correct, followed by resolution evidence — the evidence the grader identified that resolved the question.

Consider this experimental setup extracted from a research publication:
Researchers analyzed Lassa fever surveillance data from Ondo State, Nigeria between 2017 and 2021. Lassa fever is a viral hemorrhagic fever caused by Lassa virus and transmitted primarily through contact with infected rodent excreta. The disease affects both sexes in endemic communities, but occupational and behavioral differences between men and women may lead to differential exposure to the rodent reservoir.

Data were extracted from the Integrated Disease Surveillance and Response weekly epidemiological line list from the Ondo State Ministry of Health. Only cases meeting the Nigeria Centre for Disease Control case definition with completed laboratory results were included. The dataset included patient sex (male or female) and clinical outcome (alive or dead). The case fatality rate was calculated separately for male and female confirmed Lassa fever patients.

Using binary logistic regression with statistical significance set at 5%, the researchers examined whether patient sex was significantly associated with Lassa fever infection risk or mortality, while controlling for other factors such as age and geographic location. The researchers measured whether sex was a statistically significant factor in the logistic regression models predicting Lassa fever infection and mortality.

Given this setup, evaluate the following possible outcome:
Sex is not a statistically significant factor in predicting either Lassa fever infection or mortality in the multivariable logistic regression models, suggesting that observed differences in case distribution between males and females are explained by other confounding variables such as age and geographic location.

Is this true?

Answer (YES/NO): YES